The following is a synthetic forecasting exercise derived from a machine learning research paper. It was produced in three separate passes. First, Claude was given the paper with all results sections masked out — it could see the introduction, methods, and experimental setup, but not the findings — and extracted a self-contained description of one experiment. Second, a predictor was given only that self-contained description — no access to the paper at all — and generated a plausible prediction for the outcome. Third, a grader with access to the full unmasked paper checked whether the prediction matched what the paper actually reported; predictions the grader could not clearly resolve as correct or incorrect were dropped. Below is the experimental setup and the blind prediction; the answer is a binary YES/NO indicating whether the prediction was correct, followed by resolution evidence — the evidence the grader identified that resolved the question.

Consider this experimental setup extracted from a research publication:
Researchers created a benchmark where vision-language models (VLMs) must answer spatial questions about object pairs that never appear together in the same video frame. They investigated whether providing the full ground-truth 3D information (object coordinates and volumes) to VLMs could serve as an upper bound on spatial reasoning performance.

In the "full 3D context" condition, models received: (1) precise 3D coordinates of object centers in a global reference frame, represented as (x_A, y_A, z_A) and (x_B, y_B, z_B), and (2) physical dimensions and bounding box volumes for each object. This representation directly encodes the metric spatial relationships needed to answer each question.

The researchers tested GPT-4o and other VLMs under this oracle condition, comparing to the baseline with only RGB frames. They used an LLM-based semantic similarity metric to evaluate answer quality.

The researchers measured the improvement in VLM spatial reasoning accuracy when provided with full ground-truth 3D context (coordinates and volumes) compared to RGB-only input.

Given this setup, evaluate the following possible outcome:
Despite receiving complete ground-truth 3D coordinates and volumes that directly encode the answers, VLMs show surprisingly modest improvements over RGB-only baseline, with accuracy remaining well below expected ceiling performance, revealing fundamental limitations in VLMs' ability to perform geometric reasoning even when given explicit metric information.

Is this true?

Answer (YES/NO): NO